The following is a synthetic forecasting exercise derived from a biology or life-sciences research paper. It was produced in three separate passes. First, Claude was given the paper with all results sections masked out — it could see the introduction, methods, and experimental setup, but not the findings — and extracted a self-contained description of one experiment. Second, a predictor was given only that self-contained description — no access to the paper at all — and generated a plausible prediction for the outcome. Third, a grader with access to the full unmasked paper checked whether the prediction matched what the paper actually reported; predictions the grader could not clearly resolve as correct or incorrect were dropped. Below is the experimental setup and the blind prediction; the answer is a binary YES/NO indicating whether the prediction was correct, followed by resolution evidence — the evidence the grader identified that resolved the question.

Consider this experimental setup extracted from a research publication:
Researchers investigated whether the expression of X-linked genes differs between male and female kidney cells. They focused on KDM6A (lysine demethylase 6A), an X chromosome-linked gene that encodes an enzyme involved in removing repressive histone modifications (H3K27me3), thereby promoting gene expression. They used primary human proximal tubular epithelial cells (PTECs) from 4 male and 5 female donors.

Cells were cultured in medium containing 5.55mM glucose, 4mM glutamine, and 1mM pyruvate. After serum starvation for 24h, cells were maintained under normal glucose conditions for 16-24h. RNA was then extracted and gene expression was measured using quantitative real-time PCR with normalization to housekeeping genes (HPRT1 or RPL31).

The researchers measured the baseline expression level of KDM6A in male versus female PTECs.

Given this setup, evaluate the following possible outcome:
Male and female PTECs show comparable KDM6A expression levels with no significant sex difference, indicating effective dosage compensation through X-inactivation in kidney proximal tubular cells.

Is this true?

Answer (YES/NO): NO